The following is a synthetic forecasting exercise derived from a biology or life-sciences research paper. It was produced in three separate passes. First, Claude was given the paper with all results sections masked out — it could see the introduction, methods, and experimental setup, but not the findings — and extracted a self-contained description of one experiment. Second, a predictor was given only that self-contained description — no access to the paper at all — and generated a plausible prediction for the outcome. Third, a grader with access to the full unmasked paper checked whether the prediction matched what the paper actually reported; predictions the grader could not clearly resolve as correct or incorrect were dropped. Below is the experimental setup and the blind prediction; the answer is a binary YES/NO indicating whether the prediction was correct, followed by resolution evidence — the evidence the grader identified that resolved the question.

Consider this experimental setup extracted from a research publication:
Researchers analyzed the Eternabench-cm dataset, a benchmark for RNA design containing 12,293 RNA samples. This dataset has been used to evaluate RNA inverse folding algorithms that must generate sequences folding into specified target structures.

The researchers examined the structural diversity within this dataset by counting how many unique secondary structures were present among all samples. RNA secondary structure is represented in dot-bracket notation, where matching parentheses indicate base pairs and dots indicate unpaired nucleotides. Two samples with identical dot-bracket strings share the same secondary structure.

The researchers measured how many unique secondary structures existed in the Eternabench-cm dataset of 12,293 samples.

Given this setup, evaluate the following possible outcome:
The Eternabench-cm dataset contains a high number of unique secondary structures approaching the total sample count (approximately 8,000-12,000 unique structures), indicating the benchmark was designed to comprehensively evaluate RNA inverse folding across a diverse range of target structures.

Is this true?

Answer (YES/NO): NO